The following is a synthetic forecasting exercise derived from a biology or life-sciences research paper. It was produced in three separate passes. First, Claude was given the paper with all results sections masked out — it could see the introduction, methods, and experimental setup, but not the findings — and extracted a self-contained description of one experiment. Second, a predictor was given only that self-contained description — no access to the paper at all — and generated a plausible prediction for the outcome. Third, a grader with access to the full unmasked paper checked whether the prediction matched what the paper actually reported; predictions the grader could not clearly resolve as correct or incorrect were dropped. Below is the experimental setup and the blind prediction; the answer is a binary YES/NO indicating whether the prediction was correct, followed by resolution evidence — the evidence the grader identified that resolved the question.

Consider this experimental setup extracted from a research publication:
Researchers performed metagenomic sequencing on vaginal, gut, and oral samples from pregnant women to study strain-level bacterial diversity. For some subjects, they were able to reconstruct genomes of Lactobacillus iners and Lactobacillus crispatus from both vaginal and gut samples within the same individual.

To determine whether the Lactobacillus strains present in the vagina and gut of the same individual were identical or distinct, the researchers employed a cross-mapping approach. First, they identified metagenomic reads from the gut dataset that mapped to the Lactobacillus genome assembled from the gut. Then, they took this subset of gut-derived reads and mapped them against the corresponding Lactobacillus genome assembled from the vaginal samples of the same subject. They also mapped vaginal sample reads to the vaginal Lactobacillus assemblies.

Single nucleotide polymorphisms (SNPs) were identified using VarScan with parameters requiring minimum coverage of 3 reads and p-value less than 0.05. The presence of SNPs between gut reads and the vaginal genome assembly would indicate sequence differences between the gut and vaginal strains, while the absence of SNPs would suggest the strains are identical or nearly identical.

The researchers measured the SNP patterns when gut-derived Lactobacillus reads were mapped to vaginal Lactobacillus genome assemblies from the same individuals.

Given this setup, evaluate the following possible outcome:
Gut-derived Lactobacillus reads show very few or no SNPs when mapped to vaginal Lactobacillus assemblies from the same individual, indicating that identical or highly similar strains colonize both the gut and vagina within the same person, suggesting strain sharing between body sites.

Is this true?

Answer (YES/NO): NO